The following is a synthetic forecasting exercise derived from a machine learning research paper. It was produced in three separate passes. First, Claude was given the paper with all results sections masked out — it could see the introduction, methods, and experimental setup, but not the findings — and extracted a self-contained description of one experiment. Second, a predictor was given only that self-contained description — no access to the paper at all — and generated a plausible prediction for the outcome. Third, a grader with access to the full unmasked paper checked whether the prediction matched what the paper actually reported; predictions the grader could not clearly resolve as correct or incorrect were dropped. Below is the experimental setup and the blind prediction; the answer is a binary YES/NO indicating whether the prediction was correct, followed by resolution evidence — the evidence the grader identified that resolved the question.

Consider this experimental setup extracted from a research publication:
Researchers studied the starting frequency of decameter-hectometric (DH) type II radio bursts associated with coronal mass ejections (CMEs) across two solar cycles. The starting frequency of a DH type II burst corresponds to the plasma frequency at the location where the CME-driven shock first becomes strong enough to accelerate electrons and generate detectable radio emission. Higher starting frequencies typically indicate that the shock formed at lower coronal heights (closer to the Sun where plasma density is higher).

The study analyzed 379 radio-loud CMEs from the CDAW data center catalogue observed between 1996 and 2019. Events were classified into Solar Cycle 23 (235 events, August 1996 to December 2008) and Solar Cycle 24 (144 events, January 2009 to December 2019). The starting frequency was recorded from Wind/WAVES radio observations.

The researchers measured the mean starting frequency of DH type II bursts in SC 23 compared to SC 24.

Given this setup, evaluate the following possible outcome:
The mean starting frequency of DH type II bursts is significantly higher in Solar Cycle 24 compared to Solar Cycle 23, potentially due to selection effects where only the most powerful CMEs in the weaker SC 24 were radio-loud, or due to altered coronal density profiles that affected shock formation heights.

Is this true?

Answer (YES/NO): YES